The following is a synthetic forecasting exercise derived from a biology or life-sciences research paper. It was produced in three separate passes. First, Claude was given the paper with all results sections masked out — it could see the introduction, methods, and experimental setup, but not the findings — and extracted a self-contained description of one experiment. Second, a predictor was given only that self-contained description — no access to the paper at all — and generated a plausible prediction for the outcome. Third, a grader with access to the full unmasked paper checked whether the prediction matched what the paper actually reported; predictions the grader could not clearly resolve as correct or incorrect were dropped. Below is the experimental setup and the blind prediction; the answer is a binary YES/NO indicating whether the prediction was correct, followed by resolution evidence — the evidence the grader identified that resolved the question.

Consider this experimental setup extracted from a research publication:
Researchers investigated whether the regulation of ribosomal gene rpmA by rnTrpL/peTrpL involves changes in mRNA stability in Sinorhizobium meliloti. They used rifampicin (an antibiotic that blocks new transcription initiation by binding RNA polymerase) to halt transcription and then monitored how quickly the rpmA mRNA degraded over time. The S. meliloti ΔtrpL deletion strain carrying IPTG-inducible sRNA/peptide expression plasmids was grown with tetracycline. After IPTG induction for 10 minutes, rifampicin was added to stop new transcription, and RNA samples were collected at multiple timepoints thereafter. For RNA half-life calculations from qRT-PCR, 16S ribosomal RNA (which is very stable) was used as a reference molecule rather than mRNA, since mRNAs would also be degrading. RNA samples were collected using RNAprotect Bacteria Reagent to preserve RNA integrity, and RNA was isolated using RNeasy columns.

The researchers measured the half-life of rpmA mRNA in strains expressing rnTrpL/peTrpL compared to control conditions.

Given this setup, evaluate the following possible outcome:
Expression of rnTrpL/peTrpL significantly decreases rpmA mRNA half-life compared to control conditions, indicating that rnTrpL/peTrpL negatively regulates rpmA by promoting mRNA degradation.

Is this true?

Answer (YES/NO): YES